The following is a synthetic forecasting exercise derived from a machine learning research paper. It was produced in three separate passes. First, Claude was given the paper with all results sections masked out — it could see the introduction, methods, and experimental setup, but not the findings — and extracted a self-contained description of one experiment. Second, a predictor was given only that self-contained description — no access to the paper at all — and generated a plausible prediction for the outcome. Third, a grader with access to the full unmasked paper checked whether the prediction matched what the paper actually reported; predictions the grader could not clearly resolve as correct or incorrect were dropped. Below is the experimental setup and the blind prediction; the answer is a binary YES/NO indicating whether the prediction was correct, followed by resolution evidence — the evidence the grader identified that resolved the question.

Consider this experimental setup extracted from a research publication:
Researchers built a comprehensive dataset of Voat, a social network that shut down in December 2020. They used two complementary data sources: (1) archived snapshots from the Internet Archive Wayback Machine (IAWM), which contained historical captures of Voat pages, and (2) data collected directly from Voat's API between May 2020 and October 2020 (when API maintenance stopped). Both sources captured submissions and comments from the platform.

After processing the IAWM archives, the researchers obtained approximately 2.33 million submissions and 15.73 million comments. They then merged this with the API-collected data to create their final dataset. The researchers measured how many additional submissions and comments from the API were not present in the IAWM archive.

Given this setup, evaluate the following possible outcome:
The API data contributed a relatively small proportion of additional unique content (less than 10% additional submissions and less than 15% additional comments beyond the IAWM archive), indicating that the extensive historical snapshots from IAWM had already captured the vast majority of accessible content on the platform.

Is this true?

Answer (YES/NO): YES